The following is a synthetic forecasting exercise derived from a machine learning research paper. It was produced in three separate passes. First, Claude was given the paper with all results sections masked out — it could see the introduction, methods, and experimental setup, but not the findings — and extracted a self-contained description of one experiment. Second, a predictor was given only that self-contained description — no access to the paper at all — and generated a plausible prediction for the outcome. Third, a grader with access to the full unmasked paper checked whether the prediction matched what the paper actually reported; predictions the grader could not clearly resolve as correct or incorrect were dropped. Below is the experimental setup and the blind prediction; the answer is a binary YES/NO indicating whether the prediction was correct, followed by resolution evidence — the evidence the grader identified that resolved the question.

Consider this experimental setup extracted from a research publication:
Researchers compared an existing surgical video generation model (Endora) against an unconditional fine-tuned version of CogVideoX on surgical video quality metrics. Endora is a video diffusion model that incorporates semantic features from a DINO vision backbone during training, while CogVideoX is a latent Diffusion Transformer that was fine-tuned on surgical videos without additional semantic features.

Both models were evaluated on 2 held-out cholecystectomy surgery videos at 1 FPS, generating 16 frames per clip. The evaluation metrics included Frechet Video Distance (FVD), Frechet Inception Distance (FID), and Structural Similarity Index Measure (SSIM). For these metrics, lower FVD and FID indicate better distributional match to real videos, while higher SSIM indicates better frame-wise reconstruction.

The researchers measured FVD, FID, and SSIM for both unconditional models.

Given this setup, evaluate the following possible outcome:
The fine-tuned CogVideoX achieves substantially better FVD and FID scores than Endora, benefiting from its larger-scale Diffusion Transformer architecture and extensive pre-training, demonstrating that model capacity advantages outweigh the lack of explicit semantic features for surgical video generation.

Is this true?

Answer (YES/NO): YES